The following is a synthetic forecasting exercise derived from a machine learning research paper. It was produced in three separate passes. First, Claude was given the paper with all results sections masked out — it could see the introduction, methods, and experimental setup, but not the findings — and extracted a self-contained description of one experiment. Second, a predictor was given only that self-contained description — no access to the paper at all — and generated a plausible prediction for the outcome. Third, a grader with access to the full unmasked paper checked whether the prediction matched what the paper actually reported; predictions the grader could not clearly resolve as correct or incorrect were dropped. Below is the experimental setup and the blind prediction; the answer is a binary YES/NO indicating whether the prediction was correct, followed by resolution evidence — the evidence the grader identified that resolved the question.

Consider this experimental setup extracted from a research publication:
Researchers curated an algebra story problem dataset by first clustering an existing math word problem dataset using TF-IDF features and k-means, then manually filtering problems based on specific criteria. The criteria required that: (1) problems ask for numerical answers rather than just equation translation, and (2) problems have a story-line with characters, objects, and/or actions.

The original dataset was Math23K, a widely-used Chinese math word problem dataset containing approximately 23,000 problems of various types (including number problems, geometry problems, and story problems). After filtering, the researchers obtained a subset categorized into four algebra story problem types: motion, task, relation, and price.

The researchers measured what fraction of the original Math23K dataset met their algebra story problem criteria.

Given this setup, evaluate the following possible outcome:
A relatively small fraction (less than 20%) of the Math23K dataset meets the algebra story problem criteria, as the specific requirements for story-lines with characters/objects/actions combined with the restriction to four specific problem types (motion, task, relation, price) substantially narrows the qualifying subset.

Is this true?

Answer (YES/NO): NO